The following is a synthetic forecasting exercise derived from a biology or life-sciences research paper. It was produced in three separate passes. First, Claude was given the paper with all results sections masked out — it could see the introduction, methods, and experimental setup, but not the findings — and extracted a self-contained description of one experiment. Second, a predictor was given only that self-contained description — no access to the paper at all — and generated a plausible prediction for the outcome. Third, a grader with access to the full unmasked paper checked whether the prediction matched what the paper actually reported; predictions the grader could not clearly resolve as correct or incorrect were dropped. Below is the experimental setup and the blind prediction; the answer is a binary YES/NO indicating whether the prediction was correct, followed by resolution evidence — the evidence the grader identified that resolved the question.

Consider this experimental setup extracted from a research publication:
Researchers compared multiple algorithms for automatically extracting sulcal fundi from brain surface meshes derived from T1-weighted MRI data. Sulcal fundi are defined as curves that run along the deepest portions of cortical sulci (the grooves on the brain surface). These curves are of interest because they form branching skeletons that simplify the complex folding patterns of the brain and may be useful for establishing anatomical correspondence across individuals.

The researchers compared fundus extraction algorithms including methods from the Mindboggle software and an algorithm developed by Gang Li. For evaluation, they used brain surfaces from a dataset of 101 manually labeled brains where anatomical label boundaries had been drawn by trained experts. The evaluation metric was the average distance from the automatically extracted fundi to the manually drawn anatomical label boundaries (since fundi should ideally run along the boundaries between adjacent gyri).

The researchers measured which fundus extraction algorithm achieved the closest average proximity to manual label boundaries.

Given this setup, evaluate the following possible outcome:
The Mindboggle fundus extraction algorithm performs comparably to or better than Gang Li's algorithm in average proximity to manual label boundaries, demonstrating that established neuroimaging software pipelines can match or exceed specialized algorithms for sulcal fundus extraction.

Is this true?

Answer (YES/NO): YES